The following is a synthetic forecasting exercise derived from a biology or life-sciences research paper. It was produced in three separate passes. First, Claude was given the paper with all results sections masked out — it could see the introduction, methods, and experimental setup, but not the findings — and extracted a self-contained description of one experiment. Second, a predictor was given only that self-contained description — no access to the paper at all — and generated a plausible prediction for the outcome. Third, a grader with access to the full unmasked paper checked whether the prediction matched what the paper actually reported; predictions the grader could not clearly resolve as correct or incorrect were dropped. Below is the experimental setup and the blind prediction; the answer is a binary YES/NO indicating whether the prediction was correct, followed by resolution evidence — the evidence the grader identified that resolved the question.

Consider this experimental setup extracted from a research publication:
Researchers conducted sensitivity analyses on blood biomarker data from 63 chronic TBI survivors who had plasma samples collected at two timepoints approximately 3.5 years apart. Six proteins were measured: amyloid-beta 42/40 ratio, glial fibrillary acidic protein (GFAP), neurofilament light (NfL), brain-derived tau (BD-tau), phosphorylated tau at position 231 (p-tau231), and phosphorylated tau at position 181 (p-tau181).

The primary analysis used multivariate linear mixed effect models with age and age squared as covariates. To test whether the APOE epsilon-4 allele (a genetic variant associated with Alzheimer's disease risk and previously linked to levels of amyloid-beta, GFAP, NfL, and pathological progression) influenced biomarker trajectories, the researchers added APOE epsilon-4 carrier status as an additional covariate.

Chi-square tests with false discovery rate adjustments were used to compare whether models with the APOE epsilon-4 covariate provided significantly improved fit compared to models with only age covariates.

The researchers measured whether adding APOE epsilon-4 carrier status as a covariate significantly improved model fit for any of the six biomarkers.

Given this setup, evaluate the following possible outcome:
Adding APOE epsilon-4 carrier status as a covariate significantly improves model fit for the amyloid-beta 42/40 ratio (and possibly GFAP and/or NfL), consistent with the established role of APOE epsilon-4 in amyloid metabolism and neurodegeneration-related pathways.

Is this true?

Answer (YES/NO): NO